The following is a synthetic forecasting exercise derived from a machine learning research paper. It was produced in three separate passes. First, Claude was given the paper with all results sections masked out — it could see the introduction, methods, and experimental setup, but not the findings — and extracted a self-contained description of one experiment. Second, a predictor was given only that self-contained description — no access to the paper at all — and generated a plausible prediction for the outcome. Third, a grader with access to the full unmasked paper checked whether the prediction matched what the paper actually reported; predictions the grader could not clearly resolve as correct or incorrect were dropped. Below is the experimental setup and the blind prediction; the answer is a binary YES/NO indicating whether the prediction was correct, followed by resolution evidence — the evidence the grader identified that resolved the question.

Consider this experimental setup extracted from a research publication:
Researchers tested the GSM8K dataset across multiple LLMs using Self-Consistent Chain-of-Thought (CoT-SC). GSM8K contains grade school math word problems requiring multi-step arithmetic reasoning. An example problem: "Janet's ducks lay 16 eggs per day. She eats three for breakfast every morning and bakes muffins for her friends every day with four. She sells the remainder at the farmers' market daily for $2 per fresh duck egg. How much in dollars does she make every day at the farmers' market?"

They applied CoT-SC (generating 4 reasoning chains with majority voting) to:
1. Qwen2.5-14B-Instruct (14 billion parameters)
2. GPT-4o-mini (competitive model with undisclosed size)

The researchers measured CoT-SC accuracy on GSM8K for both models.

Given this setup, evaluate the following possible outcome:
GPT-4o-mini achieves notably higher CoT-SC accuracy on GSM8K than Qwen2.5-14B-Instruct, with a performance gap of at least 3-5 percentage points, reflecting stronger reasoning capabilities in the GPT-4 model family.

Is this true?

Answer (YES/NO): NO